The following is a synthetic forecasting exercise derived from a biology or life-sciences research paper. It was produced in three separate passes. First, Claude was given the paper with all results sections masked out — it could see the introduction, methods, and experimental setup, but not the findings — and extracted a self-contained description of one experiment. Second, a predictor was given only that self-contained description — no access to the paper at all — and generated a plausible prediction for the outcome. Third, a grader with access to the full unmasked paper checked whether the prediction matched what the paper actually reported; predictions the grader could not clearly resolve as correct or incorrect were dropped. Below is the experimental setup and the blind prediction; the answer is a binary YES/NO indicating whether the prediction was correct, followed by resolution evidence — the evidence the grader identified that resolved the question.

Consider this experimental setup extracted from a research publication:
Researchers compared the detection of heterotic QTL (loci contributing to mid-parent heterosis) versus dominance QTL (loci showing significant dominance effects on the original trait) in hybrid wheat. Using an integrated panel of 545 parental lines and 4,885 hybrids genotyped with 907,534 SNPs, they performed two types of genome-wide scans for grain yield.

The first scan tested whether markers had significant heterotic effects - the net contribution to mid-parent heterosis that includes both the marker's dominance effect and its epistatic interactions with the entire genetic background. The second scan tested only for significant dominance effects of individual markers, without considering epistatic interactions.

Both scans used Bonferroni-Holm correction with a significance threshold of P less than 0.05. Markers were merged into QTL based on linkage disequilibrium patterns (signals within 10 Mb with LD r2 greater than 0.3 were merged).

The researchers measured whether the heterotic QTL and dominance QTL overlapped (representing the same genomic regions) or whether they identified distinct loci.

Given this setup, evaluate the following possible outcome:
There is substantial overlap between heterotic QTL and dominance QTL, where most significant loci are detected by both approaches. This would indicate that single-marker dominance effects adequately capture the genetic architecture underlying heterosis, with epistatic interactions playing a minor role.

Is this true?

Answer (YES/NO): NO